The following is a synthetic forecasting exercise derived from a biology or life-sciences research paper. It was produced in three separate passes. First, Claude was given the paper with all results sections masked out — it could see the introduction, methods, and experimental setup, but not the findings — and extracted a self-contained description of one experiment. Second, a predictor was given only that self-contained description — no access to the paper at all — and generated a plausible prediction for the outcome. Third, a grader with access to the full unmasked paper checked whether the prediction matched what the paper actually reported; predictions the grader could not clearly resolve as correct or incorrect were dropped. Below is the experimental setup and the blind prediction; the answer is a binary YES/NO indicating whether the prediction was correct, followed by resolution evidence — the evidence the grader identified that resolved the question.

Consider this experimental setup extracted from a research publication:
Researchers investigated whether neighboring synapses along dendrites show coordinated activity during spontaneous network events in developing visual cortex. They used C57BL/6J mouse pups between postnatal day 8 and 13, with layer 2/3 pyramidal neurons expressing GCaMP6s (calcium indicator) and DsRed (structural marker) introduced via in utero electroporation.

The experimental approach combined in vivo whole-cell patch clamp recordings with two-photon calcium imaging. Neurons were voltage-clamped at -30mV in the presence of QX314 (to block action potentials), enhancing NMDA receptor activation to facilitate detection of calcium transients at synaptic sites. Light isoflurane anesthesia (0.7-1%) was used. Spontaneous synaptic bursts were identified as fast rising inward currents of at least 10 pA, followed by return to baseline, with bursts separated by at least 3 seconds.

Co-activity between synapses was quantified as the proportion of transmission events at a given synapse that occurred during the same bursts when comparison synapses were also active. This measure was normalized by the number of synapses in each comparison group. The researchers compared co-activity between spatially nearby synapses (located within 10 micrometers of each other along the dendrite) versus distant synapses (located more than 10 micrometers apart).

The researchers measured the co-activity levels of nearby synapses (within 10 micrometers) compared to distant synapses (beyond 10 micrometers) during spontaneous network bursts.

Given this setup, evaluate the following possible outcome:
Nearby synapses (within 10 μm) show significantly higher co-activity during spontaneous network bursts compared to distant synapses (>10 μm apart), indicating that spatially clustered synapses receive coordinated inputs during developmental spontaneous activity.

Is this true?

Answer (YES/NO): YES